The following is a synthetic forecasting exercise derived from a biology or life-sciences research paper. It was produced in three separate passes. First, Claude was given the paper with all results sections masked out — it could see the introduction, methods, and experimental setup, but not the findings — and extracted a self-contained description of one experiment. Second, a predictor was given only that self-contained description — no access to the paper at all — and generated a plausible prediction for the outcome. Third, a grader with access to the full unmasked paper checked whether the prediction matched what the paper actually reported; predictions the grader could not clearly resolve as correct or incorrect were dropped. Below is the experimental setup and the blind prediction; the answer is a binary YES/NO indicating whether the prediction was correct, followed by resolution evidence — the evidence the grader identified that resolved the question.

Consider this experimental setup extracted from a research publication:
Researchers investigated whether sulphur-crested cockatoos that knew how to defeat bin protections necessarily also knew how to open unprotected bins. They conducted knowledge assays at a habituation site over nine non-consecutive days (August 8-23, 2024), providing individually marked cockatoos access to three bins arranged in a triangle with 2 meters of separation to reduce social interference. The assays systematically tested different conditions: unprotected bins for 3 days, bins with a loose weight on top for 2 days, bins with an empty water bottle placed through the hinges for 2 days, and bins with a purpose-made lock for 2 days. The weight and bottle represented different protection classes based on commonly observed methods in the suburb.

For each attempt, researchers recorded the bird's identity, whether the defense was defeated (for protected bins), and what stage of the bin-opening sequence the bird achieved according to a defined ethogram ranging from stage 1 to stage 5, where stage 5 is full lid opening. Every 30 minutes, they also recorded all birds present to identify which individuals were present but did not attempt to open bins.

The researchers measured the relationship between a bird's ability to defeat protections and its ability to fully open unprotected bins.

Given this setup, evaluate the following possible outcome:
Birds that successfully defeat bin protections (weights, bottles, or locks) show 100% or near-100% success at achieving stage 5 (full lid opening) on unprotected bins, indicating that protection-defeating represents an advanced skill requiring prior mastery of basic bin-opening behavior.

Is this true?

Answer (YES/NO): NO